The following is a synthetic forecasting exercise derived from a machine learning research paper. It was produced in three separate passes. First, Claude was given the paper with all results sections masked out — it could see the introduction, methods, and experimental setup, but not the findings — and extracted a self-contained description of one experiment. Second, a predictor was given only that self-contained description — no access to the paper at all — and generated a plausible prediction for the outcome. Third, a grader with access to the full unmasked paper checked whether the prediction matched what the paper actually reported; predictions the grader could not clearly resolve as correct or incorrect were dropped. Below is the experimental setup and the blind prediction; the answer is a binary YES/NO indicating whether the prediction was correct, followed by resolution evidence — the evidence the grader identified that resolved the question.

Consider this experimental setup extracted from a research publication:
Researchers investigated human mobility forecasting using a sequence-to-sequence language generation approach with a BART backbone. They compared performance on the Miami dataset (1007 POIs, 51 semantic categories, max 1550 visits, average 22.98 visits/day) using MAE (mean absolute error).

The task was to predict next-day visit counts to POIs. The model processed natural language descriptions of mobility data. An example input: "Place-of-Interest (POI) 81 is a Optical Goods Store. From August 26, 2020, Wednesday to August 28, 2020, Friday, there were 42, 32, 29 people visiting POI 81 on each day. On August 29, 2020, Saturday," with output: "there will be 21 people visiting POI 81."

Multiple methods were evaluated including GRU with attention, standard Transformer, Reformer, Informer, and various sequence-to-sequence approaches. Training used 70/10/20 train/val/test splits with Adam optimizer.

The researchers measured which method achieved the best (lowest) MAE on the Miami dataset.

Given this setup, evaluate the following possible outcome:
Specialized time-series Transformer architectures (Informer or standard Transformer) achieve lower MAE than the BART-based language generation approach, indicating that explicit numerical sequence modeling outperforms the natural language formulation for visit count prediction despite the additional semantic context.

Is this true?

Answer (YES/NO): NO